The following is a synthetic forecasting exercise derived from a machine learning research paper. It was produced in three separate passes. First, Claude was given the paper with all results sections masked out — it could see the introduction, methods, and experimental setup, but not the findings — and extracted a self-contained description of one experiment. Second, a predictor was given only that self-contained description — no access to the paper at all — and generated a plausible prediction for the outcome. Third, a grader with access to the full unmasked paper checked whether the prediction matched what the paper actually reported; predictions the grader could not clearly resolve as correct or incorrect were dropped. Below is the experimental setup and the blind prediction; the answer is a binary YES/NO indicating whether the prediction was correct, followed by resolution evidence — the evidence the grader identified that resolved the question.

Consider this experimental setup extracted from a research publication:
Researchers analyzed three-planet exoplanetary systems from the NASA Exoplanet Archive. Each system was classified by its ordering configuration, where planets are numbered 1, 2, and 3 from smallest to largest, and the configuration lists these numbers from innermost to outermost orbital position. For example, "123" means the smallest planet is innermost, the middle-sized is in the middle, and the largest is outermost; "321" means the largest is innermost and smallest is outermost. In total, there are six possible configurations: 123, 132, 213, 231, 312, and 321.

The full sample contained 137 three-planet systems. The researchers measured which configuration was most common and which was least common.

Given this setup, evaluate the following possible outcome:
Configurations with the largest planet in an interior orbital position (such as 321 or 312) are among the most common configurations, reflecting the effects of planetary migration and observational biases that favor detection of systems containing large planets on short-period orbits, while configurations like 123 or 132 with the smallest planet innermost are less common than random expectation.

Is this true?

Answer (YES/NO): NO